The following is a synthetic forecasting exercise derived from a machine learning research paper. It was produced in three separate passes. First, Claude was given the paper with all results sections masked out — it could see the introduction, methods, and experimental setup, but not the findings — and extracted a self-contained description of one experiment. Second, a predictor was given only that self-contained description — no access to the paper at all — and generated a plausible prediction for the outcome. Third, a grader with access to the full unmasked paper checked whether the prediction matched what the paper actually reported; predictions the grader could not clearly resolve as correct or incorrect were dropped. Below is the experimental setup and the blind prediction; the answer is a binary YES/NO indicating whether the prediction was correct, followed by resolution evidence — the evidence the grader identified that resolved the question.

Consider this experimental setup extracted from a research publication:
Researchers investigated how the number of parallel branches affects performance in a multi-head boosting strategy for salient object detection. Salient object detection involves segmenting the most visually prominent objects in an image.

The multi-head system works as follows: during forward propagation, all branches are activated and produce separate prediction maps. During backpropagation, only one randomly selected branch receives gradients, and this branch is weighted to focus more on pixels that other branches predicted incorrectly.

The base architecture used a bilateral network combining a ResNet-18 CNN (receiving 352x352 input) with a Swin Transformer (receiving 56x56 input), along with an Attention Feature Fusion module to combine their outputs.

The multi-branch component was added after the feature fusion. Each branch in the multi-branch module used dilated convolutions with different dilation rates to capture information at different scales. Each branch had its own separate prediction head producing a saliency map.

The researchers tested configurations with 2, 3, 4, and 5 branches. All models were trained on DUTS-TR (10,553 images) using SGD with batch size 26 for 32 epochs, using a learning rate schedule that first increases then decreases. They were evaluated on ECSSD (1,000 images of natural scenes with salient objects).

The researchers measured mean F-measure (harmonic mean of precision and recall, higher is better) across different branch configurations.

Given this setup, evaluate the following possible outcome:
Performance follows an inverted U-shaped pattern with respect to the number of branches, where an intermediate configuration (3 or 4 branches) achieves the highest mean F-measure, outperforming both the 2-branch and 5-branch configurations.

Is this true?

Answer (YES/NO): YES